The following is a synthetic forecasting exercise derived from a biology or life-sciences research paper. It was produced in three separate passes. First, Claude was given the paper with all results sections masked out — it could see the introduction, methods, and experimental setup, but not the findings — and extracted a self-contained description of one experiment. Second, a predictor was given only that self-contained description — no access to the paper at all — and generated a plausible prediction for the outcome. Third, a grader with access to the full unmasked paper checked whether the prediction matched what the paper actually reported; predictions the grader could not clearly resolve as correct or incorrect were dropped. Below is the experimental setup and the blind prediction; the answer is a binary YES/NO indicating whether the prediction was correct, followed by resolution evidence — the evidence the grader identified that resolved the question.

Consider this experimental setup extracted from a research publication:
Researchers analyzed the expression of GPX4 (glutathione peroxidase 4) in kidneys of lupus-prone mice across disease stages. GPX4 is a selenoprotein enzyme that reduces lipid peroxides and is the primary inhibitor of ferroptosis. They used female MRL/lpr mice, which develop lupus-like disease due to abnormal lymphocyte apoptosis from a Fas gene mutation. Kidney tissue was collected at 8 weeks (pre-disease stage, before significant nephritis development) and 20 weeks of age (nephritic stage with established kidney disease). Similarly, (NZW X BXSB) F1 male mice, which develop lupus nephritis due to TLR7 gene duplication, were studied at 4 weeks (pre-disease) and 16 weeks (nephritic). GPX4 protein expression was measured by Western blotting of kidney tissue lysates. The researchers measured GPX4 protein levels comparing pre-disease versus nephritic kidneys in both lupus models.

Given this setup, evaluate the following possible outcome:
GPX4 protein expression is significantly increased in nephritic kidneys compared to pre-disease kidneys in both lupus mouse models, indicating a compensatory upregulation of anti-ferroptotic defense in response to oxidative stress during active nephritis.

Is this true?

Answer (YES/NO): NO